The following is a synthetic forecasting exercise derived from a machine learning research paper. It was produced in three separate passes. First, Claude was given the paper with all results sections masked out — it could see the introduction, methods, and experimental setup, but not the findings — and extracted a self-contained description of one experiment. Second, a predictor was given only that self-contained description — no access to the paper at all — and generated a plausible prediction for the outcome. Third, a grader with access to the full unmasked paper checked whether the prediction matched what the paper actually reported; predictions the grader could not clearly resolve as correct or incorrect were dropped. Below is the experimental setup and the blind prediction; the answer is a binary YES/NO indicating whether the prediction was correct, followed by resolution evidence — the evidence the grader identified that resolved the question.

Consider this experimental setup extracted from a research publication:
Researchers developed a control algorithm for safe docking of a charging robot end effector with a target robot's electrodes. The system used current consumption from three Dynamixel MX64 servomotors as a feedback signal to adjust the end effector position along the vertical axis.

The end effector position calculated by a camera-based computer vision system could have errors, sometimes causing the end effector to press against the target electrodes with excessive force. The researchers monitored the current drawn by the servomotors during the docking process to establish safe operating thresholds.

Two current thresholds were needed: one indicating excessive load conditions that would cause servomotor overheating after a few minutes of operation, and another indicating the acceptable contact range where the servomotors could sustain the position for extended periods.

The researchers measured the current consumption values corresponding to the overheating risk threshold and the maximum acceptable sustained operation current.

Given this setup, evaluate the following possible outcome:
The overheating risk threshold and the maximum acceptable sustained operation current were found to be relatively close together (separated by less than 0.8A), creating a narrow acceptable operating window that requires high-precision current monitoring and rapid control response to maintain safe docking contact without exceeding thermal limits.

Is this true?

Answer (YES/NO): YES